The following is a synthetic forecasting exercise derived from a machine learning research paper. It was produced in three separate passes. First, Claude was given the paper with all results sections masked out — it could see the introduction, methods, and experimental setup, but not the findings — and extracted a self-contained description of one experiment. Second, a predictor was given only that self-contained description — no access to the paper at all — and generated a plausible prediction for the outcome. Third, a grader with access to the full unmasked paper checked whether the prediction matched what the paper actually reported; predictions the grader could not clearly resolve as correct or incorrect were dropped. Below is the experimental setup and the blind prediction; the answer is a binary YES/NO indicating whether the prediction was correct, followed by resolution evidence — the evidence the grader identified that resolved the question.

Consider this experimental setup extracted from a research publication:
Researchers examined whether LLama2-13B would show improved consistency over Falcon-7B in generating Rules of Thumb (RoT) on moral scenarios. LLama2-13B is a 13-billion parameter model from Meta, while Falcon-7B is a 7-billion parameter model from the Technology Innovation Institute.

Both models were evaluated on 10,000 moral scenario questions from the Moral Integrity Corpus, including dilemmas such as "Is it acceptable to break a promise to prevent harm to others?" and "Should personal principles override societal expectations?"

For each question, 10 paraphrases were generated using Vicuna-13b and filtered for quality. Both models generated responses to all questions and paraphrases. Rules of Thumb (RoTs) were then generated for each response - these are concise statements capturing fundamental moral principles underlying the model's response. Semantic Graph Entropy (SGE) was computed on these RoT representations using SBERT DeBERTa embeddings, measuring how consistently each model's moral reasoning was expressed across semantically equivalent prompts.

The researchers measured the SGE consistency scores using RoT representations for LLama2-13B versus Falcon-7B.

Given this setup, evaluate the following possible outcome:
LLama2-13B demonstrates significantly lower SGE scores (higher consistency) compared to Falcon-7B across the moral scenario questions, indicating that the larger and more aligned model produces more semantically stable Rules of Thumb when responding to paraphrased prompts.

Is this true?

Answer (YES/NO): NO